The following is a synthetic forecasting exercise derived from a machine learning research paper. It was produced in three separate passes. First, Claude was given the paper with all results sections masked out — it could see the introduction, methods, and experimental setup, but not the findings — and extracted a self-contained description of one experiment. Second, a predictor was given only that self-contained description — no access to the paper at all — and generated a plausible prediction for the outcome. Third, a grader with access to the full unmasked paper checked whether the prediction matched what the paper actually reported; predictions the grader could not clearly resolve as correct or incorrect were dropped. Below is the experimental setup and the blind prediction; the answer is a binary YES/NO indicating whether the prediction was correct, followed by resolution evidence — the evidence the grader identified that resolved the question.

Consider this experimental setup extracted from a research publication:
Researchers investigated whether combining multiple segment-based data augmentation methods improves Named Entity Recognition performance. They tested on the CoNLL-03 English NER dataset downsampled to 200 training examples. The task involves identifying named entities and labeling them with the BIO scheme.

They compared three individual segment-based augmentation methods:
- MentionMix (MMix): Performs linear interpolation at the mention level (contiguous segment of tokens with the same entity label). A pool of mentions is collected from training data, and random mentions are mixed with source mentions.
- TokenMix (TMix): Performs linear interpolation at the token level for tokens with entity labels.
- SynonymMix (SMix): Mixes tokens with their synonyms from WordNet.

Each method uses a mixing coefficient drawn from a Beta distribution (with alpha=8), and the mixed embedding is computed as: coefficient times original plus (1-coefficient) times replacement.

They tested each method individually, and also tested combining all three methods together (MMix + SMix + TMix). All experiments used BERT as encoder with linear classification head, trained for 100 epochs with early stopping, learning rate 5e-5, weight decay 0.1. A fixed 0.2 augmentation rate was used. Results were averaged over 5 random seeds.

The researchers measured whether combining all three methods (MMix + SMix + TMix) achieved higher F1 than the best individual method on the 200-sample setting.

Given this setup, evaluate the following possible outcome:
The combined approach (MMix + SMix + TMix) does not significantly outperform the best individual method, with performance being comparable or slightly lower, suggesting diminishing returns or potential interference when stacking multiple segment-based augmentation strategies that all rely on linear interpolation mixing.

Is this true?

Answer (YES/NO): YES